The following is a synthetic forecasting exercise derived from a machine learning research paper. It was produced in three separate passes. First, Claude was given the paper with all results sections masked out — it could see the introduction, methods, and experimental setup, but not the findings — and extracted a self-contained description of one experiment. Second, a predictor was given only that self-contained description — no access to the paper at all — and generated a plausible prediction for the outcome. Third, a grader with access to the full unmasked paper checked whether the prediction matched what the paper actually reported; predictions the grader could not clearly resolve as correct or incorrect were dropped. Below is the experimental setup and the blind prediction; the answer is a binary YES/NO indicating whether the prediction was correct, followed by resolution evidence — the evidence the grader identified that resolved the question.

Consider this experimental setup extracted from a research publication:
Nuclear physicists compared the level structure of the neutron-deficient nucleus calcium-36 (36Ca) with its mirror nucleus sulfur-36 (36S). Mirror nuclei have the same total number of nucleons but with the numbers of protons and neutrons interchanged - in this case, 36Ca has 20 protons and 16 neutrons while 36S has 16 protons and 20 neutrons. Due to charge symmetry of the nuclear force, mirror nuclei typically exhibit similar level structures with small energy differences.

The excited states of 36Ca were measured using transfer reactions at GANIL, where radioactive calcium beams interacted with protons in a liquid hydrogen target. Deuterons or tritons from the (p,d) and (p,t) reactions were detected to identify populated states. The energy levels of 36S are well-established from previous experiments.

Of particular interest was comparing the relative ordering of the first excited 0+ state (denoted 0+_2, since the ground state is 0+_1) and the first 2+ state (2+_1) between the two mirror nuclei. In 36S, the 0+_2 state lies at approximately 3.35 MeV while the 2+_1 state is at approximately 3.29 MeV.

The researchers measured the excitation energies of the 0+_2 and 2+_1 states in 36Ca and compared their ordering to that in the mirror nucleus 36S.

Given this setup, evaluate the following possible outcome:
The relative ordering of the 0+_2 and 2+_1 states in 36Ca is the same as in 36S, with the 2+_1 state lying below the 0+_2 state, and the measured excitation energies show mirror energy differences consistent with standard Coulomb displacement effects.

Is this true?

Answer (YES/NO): NO